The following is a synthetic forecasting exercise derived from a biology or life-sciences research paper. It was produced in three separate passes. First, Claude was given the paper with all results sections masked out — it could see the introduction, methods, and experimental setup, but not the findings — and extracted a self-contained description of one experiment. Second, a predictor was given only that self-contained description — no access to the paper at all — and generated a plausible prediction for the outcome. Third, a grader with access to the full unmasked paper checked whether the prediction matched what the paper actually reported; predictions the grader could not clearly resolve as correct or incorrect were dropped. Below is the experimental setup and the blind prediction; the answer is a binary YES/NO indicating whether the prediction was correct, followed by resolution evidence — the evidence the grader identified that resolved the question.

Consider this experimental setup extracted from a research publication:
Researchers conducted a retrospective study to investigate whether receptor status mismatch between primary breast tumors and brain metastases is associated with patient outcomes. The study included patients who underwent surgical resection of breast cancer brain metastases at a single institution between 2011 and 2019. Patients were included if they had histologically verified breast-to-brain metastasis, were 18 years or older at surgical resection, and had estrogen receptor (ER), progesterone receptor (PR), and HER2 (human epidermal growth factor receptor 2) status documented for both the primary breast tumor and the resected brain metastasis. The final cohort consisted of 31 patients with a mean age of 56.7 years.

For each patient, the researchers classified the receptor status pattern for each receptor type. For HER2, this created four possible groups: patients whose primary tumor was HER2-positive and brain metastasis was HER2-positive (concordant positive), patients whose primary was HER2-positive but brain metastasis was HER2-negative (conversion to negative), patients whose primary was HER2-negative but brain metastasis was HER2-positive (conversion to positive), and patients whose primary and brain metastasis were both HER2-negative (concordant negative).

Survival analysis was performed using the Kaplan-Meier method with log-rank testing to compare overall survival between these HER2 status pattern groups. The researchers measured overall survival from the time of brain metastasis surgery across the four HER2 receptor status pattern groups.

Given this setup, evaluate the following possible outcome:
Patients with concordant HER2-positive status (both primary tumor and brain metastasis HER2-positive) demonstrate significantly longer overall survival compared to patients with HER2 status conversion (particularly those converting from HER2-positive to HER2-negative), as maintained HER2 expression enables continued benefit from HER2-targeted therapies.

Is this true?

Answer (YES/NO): NO